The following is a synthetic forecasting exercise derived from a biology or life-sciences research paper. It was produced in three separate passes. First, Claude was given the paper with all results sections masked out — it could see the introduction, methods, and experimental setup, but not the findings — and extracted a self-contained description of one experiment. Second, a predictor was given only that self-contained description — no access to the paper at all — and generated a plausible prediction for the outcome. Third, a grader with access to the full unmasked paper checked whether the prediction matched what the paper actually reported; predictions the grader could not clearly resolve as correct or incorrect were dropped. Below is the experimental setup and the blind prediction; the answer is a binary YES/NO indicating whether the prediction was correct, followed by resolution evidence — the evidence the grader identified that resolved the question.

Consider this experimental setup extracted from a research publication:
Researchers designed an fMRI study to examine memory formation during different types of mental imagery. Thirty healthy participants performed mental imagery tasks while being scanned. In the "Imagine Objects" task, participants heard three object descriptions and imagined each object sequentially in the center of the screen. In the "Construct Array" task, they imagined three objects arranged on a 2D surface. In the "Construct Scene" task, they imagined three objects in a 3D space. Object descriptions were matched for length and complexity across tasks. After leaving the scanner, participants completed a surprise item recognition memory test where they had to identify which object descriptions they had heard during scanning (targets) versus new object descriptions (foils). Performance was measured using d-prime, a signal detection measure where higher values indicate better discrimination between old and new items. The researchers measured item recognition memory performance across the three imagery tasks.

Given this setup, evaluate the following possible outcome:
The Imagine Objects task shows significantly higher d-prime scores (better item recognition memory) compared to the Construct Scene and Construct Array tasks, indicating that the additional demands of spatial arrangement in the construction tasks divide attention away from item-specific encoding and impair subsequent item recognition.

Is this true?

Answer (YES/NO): YES